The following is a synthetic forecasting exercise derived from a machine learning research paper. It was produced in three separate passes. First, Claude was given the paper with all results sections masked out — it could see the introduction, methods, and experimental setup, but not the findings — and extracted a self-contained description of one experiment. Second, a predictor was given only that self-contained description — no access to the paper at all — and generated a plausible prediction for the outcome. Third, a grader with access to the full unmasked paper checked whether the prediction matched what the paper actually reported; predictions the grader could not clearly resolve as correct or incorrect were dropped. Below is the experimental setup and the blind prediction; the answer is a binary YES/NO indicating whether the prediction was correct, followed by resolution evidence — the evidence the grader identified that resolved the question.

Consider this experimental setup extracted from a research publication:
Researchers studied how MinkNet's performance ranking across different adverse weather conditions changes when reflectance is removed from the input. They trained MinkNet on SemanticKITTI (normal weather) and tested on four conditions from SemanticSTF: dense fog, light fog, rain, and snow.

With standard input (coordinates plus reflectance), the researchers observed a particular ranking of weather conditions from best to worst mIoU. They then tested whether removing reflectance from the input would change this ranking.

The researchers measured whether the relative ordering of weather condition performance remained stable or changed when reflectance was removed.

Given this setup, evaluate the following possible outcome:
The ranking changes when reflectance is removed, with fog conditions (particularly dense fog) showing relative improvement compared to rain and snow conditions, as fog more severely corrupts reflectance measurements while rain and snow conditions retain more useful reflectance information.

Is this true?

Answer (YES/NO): NO